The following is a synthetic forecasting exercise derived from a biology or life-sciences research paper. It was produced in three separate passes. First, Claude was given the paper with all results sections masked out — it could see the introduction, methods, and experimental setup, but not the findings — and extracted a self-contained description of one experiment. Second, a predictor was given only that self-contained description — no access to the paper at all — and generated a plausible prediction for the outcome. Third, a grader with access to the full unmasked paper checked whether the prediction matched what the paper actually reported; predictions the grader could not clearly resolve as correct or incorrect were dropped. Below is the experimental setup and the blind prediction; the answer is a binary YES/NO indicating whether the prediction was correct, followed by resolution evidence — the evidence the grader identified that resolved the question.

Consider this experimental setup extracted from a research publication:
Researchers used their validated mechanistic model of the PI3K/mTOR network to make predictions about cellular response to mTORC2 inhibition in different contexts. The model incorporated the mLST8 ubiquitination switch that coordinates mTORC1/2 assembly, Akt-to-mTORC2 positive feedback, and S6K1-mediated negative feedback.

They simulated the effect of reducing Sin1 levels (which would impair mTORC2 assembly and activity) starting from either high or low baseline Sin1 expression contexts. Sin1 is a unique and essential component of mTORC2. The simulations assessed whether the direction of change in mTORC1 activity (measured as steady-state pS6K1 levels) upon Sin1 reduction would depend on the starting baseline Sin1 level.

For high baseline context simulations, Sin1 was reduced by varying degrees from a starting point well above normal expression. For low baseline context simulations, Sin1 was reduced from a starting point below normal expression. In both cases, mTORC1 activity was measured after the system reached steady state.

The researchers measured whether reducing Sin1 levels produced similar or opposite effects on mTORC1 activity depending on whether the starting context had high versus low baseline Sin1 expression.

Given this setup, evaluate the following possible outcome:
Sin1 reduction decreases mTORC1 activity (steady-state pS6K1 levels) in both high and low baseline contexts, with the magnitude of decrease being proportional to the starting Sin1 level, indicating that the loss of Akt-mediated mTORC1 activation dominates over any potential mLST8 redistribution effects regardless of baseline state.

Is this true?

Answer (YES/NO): NO